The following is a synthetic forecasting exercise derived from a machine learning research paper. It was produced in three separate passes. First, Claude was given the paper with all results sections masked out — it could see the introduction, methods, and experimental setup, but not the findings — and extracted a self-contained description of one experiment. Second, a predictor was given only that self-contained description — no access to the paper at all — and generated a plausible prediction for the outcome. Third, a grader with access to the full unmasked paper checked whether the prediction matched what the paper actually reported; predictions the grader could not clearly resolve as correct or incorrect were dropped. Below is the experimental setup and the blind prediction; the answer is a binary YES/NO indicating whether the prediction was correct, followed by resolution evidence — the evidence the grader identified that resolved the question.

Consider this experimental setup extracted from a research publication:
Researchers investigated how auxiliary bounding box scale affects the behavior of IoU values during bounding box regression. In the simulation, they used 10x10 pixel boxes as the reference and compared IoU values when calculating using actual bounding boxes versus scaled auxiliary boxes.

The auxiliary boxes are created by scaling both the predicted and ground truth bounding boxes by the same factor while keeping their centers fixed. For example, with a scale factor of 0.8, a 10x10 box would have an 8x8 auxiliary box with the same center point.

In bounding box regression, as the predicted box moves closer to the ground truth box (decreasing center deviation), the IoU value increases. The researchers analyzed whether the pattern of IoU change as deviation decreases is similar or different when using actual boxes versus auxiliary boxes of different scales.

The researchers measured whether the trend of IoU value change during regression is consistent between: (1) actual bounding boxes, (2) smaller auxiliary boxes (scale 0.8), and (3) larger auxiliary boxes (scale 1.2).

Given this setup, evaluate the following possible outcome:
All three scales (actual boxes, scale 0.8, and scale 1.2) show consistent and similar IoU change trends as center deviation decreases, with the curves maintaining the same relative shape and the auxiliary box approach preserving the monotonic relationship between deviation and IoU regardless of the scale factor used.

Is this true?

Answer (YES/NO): YES